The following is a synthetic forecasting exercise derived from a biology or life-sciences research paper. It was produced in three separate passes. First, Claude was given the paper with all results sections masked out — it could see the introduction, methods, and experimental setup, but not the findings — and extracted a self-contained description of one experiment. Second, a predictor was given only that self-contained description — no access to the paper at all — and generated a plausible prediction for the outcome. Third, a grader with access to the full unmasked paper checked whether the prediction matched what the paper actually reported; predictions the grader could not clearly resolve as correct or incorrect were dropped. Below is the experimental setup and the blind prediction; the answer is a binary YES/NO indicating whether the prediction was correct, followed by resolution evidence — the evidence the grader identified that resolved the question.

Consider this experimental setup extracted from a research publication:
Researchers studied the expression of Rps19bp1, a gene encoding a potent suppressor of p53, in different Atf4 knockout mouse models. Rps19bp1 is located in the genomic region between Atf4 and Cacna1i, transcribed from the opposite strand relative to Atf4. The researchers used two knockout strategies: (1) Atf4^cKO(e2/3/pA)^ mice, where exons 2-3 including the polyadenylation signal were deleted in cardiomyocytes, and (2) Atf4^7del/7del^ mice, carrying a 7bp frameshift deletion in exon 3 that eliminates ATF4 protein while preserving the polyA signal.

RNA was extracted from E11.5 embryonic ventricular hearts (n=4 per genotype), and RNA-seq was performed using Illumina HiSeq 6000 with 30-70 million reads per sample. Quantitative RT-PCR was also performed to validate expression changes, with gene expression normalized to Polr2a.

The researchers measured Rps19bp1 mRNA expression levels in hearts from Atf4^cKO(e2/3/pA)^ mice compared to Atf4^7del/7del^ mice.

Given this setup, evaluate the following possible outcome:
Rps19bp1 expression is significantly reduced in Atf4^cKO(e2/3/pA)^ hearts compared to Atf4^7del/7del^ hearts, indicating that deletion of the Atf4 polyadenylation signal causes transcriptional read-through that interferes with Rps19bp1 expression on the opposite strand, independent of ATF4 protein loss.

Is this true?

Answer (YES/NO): YES